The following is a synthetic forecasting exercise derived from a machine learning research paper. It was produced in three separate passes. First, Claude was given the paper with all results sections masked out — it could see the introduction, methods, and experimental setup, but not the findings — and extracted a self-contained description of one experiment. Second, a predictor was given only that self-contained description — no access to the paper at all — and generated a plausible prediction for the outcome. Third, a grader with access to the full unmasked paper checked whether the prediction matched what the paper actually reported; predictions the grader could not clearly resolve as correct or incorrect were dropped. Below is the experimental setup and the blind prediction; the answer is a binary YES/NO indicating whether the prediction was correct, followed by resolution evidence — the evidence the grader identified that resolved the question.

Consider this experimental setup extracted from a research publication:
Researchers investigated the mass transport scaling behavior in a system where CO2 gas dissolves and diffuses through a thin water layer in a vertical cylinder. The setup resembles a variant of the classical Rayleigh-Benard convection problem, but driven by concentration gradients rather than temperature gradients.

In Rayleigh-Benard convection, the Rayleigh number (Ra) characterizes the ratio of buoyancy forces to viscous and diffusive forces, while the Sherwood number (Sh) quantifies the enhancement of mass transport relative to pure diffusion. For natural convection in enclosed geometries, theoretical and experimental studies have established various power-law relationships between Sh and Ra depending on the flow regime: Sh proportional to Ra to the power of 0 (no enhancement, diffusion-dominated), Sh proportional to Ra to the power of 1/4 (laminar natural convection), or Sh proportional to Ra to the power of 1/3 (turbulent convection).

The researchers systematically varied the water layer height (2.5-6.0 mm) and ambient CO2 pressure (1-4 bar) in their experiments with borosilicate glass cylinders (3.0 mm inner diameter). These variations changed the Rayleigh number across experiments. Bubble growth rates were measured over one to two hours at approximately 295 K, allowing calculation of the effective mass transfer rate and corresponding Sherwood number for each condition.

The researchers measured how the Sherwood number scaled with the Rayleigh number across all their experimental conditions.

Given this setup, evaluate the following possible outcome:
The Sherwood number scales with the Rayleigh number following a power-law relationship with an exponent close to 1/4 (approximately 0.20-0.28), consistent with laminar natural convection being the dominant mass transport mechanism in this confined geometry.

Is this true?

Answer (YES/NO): YES